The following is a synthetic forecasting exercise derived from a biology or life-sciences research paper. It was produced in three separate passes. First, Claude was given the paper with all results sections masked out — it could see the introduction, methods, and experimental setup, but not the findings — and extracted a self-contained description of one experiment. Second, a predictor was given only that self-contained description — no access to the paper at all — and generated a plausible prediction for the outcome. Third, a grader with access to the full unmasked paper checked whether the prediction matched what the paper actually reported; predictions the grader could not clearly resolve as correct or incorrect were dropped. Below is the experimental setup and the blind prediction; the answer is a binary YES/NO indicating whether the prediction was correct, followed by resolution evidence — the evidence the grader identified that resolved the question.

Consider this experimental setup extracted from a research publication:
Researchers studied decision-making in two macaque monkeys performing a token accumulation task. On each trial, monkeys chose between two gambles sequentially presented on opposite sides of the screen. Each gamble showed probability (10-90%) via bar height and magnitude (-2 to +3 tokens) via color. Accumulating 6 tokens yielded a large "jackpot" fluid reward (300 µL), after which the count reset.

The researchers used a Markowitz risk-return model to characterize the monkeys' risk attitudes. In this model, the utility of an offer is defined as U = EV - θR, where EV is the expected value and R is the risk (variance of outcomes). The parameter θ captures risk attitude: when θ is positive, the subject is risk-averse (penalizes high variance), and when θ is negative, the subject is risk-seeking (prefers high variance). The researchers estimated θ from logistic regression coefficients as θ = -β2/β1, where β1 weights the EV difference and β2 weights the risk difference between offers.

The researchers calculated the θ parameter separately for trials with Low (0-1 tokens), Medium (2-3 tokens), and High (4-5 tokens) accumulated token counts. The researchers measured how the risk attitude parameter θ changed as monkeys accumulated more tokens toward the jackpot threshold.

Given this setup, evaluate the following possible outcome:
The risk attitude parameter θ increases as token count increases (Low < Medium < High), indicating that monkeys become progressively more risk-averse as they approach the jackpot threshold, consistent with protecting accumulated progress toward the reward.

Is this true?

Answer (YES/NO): NO